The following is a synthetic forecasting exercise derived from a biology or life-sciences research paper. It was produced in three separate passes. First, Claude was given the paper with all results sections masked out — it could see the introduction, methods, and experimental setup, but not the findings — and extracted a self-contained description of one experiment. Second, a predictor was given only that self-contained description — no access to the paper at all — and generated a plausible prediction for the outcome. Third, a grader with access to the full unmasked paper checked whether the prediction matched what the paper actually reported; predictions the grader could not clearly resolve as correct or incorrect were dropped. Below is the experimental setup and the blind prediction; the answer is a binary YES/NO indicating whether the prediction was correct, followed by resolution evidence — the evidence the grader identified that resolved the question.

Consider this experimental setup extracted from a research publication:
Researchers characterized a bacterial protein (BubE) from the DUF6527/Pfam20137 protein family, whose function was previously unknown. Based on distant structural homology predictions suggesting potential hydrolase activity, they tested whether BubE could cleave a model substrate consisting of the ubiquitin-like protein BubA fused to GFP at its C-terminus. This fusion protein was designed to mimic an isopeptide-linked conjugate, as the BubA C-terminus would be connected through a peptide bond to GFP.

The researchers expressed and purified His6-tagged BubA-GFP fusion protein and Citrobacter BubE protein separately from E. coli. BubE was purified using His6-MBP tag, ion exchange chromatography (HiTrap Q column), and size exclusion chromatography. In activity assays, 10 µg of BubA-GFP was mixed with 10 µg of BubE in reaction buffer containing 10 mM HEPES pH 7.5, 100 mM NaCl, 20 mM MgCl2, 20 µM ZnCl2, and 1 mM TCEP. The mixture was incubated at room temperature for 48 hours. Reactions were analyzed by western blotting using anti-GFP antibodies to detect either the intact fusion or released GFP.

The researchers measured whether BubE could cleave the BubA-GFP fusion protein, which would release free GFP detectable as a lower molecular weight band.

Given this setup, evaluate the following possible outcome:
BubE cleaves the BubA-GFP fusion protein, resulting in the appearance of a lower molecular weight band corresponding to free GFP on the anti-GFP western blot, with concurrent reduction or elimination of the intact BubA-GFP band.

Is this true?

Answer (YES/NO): YES